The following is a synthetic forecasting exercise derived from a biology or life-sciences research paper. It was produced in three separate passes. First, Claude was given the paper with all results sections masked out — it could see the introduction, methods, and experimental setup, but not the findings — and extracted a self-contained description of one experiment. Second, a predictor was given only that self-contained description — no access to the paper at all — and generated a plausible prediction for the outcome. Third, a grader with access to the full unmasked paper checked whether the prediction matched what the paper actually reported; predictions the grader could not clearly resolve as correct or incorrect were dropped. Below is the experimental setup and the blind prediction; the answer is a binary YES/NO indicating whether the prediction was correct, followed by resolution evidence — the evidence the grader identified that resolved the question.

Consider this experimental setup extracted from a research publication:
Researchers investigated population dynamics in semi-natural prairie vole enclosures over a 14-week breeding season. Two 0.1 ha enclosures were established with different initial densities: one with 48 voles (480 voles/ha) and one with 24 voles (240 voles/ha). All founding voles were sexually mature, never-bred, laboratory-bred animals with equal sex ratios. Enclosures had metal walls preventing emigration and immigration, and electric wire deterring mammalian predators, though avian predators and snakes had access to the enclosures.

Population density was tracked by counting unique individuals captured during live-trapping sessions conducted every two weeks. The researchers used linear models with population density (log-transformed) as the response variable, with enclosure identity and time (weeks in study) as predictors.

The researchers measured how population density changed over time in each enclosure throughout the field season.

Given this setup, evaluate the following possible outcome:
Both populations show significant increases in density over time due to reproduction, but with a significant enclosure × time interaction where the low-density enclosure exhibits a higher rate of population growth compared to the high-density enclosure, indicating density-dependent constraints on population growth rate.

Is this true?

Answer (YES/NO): NO